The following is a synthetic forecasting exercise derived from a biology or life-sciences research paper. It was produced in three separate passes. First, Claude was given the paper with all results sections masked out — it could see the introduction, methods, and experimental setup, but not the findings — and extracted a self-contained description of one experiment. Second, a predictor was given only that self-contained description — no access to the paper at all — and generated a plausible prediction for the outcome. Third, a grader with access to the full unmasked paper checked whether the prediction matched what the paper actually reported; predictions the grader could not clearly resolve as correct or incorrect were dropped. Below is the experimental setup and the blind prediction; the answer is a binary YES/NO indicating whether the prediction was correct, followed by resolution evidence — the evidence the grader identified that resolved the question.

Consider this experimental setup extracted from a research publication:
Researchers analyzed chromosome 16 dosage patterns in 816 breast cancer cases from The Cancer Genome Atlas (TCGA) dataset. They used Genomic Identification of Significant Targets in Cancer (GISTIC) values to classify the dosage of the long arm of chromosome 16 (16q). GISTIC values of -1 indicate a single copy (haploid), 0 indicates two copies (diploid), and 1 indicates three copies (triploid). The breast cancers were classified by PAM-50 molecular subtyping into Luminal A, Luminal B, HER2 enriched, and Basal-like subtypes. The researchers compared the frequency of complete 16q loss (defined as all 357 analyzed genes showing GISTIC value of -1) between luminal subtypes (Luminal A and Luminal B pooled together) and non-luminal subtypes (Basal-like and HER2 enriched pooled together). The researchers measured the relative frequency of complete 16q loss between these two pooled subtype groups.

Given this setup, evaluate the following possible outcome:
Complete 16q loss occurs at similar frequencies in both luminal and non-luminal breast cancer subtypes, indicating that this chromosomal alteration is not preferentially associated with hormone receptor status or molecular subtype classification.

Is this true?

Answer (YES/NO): NO